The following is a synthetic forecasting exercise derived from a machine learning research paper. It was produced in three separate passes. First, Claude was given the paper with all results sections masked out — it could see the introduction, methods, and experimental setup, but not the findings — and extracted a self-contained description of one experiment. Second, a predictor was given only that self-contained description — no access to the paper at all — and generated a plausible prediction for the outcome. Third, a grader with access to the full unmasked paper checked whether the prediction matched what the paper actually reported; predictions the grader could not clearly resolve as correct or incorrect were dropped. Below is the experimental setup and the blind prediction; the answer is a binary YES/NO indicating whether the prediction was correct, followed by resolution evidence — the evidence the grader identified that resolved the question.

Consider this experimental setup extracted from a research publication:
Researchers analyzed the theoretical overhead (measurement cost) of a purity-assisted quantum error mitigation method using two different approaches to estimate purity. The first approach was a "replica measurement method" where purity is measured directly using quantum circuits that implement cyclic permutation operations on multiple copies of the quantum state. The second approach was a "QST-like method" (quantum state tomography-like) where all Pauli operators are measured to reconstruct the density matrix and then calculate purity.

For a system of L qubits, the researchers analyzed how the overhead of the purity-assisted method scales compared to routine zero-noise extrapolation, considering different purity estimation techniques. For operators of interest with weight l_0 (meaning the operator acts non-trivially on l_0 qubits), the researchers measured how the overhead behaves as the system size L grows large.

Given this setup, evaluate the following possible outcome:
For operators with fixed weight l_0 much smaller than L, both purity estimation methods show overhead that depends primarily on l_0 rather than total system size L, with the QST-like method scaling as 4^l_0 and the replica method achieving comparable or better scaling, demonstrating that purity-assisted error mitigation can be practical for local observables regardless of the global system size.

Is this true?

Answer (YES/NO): NO